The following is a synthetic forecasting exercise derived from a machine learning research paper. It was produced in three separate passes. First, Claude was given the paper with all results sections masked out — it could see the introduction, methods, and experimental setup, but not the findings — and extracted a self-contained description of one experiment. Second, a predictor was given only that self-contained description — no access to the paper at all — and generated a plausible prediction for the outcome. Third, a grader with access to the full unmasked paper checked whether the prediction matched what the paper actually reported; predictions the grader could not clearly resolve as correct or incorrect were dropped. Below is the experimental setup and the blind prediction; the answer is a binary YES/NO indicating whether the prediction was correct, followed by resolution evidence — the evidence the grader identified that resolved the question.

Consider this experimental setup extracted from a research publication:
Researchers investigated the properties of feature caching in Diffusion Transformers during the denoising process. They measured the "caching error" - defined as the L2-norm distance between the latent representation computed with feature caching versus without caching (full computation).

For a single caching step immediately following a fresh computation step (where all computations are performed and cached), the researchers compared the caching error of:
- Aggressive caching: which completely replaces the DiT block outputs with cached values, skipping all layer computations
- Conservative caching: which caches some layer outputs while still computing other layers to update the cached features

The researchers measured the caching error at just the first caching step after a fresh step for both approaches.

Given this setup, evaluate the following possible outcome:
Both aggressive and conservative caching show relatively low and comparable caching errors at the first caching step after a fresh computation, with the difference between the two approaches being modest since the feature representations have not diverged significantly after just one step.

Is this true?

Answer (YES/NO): YES